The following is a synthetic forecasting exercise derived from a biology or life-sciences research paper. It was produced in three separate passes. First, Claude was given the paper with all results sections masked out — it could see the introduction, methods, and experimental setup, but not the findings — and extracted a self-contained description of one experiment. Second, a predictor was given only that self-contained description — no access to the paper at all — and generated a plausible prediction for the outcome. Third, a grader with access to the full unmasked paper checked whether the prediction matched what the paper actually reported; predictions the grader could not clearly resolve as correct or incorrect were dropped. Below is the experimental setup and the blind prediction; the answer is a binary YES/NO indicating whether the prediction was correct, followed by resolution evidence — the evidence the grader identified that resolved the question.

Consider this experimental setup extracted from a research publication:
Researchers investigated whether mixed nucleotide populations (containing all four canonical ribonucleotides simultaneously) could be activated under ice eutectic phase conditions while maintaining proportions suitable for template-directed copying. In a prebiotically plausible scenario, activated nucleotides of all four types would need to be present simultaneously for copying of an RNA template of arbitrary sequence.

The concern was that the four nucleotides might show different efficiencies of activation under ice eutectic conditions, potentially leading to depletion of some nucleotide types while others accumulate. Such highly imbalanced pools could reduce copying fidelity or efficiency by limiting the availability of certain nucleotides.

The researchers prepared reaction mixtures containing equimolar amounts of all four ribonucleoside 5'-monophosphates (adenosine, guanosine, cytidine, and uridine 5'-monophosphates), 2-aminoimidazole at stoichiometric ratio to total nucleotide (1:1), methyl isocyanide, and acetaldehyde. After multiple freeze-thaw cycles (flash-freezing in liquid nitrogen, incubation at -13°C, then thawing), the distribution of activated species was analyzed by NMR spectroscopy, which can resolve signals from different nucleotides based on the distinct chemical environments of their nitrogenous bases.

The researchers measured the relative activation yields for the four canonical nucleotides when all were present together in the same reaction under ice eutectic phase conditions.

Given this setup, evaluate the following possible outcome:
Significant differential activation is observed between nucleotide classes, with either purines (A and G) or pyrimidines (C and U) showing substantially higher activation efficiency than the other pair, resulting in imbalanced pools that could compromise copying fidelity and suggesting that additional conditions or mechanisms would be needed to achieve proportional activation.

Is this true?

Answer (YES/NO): NO